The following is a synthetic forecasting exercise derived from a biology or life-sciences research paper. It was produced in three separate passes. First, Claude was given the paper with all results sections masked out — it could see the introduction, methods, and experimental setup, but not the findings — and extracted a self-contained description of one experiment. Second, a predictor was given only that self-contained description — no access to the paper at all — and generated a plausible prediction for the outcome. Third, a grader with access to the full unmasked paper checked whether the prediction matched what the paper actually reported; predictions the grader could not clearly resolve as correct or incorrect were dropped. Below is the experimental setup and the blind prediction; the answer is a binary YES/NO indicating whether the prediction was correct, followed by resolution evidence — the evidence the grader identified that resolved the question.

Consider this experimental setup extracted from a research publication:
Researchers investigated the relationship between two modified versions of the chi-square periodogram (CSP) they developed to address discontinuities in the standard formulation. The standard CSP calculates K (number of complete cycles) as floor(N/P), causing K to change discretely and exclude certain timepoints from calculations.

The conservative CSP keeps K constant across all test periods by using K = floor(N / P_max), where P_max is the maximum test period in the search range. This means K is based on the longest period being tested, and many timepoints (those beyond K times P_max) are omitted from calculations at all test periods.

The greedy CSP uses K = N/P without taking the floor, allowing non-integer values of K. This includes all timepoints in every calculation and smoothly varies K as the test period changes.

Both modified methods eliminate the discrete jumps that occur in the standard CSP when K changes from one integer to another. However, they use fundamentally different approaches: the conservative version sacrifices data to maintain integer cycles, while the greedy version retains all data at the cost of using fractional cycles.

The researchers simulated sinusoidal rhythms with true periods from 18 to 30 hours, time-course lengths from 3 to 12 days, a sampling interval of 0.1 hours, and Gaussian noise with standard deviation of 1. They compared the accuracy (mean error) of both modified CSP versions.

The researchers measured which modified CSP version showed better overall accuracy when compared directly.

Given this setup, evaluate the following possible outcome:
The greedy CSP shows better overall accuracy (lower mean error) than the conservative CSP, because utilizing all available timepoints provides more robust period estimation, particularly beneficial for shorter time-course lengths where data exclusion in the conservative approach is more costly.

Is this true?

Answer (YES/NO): YES